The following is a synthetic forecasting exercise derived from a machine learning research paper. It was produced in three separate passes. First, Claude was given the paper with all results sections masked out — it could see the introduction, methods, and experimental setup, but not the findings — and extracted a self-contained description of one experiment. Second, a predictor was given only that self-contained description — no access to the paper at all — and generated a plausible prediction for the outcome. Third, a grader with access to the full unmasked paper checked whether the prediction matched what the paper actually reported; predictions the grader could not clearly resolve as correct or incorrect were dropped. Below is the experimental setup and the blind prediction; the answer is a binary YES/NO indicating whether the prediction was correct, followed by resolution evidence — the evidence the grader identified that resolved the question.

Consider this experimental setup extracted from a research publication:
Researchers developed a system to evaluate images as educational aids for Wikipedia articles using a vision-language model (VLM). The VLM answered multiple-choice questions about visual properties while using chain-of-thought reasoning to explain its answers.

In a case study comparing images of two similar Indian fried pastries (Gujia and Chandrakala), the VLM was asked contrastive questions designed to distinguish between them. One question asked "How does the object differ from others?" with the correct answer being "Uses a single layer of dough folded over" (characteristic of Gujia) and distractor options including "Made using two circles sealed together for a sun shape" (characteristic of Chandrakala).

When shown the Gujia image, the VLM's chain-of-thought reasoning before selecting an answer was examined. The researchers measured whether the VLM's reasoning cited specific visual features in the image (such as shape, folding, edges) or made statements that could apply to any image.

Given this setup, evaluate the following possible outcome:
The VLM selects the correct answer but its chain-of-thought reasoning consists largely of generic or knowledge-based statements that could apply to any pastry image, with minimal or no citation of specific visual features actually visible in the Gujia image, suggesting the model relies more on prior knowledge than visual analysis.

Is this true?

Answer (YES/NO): NO